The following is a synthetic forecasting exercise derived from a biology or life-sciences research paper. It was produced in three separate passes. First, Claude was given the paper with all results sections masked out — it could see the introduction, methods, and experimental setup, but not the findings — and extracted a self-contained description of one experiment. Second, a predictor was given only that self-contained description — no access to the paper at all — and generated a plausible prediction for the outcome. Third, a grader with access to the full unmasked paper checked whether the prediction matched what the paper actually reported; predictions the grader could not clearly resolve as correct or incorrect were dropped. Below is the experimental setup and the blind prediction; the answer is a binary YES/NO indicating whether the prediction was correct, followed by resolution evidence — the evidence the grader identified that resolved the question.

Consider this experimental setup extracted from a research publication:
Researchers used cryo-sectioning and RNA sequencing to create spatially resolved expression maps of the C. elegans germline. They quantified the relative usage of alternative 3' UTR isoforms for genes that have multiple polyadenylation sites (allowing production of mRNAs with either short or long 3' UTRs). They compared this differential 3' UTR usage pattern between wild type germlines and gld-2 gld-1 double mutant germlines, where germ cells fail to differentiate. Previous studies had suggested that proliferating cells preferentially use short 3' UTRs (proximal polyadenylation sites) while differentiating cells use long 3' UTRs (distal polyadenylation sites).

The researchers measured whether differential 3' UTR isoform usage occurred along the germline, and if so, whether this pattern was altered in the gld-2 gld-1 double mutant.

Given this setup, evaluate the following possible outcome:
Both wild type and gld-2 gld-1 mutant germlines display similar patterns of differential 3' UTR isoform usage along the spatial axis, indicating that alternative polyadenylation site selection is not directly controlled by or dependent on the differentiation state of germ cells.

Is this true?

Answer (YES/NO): NO